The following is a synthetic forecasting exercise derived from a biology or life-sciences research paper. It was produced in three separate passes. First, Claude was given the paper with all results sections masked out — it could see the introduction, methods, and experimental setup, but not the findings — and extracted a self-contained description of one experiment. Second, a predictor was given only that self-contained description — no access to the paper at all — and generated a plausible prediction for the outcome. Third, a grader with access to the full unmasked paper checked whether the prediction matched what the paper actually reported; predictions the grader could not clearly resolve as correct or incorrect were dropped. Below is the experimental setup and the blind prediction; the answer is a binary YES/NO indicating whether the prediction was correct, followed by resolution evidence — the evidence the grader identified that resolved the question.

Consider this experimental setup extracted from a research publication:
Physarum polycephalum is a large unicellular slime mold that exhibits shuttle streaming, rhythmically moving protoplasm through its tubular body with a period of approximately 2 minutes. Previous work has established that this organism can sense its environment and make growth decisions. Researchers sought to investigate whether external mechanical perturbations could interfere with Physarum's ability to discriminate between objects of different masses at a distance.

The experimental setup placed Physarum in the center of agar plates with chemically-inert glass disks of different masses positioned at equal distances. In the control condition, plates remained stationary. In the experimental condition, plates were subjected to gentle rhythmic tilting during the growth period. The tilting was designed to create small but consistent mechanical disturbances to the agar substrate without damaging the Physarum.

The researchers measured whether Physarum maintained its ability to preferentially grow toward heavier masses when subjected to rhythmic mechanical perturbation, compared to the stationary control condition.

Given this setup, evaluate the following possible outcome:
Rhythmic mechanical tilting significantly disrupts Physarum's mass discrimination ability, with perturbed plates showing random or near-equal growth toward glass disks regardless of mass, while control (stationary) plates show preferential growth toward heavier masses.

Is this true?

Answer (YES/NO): YES